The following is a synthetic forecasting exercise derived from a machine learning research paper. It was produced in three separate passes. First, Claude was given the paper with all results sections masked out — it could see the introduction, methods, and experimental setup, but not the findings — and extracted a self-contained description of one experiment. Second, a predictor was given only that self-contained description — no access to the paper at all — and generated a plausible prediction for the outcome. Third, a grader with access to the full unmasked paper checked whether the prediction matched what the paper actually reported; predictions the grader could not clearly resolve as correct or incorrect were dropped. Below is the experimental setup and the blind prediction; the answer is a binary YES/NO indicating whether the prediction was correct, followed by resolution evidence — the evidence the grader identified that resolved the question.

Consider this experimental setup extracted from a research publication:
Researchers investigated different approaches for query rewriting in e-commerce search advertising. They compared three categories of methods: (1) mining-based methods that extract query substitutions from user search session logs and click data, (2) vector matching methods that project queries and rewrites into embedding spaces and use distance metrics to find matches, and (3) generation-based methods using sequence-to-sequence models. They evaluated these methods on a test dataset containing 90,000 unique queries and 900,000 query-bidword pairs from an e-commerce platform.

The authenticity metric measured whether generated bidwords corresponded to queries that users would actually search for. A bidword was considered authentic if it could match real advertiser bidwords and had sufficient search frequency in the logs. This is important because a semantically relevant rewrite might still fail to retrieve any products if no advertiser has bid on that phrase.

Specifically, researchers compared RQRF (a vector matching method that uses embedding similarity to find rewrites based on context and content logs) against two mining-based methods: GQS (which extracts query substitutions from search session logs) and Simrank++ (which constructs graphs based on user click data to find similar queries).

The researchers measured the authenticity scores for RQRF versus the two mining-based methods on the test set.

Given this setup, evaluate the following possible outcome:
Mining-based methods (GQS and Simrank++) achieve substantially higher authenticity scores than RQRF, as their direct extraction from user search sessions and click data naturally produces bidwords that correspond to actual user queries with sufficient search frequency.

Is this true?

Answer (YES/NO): YES